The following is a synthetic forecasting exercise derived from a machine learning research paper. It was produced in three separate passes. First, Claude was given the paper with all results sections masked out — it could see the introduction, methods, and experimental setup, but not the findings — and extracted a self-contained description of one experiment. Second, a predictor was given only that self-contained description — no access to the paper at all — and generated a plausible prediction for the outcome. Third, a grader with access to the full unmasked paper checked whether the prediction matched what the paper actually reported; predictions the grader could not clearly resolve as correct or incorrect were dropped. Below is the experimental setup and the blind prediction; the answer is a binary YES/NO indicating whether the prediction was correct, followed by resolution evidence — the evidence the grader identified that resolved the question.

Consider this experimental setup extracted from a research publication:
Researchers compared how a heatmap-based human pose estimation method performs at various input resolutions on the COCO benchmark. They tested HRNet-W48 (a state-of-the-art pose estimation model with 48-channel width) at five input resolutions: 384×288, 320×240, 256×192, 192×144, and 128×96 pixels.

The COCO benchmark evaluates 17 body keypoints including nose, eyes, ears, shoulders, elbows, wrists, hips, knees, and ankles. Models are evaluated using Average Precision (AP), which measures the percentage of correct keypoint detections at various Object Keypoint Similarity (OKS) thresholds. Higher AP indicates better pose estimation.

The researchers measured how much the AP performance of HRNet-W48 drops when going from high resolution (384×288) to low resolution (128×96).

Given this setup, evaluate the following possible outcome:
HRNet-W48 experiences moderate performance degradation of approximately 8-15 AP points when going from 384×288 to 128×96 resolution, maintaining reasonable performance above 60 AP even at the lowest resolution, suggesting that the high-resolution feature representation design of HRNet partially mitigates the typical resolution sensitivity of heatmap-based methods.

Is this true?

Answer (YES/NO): YES